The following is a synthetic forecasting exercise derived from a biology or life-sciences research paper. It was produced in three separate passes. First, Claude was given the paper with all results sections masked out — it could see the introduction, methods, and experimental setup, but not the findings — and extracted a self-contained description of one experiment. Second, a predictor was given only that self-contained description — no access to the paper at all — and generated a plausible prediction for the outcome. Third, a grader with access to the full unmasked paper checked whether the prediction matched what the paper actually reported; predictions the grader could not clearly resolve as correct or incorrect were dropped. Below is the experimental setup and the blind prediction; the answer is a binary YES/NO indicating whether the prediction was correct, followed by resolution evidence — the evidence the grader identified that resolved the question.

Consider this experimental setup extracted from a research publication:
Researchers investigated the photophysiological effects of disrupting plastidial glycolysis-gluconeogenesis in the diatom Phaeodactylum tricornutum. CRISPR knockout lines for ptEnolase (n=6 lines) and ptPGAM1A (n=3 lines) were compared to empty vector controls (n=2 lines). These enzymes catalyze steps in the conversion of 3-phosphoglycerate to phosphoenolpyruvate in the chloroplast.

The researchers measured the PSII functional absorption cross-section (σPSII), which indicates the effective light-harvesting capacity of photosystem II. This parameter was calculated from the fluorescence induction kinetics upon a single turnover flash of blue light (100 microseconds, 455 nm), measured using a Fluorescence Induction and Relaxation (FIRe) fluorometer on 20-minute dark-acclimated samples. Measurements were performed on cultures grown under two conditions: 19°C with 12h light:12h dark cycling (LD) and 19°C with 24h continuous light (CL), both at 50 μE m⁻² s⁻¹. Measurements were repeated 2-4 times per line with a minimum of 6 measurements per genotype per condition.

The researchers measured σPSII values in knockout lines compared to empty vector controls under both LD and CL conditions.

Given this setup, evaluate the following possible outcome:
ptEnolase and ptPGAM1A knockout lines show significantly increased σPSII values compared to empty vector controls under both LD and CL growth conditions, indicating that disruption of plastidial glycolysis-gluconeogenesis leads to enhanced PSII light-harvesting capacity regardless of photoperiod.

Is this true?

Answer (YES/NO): NO